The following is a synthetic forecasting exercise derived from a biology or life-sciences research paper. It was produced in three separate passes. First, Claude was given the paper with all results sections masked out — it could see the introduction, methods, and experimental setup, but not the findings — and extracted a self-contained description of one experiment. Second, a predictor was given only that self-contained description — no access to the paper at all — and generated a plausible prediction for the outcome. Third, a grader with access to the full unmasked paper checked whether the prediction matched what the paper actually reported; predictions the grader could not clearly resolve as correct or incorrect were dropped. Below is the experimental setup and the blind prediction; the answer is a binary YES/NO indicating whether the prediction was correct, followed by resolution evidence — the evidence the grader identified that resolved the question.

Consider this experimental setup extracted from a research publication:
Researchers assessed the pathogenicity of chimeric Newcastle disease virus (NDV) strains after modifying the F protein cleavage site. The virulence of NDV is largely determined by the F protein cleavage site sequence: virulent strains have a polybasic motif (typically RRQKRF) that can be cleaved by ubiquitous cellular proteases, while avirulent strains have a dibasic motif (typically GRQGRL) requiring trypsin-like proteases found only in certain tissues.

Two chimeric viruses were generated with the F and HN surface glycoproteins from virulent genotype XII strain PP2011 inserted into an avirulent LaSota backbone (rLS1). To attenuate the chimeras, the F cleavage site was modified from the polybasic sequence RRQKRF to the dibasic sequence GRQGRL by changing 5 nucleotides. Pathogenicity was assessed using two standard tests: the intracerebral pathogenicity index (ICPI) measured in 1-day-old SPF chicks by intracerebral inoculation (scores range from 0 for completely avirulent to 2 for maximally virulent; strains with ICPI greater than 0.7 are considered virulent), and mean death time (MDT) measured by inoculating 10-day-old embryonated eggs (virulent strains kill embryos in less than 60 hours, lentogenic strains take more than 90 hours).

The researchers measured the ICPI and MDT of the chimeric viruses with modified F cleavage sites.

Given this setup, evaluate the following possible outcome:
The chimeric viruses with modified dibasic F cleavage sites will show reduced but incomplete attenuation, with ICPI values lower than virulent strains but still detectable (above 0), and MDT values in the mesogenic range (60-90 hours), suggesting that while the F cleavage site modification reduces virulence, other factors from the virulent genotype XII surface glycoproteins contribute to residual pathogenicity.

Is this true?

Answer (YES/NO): NO